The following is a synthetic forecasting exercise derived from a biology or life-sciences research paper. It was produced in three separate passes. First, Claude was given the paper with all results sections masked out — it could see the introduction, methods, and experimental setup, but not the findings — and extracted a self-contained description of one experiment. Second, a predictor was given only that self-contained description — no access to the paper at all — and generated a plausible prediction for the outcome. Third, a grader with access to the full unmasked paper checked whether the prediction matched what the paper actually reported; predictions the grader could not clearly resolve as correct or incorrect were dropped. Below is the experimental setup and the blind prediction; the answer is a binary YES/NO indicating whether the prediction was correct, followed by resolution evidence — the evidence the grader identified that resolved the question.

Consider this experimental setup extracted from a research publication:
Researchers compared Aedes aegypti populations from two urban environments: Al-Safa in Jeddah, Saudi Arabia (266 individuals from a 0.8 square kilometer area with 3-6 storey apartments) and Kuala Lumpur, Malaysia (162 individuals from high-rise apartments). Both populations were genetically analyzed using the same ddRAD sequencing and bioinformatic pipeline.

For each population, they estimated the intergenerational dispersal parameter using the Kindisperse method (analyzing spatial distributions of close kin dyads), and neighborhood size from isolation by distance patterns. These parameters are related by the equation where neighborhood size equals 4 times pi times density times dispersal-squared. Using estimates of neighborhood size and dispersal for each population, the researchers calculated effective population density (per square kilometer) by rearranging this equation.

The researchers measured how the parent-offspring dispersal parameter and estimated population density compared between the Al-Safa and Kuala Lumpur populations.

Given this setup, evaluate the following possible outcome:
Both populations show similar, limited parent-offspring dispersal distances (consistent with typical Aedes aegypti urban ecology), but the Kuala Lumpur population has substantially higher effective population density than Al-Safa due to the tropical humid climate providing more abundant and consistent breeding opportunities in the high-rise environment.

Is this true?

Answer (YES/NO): NO